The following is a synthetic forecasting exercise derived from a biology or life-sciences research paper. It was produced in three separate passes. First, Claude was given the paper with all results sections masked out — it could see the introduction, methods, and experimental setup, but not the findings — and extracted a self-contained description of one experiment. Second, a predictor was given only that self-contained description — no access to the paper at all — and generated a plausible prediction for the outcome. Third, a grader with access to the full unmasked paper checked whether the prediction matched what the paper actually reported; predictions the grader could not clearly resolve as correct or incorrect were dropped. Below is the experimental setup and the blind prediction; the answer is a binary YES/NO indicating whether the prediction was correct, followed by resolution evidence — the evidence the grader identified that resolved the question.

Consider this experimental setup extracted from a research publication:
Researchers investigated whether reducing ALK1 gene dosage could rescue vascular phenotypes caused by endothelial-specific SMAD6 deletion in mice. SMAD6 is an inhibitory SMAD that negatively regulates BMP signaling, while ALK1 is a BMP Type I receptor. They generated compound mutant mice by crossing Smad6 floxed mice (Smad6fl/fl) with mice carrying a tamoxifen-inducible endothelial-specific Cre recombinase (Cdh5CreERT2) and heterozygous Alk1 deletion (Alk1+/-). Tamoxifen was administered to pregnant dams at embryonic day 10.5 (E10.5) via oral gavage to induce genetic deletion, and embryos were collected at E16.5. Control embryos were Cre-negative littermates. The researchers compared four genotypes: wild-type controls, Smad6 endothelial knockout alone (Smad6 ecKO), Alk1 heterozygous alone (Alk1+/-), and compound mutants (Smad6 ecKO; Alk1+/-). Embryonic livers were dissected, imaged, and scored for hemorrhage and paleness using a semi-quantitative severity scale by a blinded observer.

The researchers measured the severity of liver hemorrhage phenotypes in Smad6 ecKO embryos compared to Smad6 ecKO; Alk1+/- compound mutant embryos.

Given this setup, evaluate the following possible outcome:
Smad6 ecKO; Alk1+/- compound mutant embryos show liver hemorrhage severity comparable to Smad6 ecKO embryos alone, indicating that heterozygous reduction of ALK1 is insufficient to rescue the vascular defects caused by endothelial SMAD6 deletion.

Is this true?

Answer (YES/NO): NO